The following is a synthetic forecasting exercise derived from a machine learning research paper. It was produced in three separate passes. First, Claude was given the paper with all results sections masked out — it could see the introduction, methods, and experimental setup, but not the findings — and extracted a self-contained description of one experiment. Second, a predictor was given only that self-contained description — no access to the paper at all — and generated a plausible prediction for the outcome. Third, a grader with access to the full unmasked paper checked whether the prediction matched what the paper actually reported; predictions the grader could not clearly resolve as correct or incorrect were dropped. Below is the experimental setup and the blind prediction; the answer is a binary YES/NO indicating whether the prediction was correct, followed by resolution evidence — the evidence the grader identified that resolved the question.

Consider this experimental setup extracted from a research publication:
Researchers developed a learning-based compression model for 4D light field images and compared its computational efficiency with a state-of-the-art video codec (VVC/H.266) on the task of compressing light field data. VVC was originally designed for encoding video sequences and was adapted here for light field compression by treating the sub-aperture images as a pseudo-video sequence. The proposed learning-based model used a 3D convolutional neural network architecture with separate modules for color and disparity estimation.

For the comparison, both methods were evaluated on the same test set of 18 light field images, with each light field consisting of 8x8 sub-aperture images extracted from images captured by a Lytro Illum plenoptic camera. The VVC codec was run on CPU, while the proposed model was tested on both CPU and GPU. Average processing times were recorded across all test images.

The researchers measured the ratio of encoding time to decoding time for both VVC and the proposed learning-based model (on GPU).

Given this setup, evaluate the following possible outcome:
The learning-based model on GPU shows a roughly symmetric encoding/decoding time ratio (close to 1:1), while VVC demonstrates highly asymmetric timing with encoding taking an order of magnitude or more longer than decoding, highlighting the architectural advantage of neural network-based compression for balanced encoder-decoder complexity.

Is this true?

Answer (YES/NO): YES